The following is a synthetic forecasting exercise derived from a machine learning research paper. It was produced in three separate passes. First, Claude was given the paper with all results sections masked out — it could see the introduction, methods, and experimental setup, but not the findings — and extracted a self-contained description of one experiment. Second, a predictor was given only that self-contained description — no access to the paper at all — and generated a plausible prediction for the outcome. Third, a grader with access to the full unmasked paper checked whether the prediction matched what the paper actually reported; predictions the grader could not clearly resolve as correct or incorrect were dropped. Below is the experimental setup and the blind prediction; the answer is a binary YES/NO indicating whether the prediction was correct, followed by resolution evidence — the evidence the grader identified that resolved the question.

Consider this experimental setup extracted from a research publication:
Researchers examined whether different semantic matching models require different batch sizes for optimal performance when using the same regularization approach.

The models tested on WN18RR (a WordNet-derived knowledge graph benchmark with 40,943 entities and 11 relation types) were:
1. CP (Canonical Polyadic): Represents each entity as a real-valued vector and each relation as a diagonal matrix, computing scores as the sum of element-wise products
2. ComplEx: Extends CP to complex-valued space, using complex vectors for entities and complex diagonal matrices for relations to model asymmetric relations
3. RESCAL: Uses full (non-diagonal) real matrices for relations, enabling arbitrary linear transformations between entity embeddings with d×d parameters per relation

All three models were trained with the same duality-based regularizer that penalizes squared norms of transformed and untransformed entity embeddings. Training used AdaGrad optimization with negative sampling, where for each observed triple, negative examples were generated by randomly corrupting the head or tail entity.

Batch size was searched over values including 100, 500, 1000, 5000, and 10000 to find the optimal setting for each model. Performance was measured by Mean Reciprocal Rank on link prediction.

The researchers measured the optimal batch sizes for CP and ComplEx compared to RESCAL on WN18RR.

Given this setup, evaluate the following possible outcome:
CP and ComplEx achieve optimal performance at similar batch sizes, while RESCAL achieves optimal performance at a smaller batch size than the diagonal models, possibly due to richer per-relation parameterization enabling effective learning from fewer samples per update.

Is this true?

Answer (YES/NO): NO